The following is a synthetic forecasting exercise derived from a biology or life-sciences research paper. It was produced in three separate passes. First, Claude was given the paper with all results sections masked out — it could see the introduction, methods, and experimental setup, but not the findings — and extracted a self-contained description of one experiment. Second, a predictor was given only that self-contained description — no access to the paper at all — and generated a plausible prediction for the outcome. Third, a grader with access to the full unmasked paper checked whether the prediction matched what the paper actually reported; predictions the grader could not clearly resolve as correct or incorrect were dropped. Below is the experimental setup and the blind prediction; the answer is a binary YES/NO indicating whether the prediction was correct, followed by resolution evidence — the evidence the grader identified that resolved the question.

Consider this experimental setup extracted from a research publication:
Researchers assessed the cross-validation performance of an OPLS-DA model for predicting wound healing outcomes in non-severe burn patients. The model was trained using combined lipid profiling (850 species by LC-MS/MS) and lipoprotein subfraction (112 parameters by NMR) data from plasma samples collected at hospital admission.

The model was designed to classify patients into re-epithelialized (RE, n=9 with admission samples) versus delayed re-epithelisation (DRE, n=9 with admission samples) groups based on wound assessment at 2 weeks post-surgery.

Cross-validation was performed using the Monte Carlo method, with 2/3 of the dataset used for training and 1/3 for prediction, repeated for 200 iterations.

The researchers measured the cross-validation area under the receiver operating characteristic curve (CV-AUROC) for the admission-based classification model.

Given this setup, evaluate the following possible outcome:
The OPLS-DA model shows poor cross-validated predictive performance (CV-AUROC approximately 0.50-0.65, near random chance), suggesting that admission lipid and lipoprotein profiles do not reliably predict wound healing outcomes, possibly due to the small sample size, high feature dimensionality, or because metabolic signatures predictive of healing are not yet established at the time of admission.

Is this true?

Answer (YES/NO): NO